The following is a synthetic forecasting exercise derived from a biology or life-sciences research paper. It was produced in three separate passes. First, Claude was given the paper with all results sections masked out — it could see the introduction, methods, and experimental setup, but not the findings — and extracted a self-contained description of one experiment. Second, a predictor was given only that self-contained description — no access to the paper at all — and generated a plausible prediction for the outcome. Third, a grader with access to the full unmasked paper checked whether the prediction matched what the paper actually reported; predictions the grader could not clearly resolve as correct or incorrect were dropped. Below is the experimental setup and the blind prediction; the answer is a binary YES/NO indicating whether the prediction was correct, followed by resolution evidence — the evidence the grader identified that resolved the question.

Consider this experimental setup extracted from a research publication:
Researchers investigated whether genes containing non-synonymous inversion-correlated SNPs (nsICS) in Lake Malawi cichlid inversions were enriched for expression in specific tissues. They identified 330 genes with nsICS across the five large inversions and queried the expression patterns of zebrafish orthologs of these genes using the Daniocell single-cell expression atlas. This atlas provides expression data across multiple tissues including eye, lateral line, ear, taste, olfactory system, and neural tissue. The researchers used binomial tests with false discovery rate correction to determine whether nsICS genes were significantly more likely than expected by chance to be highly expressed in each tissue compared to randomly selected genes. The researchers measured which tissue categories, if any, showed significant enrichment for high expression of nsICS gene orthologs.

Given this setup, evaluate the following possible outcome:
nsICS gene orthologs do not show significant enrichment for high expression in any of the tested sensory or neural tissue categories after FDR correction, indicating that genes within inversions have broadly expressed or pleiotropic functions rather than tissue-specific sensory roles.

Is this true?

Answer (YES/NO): NO